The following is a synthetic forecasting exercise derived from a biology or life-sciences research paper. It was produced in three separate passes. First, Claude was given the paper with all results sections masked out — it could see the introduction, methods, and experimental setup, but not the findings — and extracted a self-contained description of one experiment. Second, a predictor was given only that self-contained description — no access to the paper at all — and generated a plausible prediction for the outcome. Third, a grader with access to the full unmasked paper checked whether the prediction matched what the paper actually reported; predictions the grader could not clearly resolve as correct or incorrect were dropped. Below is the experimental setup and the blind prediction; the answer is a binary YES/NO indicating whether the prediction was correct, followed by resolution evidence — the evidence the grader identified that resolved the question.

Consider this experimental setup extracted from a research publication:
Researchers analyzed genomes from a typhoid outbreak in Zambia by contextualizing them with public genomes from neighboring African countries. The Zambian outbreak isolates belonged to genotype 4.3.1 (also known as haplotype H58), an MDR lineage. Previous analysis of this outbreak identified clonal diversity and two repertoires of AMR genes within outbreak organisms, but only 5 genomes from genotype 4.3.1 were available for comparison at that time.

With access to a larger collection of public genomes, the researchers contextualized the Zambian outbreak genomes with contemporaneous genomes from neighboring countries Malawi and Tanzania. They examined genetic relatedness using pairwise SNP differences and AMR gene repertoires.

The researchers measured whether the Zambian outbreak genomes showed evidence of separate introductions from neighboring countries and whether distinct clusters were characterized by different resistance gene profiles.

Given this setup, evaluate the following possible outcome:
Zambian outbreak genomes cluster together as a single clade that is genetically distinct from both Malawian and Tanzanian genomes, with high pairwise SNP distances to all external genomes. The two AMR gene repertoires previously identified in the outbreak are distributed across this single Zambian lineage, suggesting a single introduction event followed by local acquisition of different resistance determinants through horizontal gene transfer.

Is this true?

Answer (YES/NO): NO